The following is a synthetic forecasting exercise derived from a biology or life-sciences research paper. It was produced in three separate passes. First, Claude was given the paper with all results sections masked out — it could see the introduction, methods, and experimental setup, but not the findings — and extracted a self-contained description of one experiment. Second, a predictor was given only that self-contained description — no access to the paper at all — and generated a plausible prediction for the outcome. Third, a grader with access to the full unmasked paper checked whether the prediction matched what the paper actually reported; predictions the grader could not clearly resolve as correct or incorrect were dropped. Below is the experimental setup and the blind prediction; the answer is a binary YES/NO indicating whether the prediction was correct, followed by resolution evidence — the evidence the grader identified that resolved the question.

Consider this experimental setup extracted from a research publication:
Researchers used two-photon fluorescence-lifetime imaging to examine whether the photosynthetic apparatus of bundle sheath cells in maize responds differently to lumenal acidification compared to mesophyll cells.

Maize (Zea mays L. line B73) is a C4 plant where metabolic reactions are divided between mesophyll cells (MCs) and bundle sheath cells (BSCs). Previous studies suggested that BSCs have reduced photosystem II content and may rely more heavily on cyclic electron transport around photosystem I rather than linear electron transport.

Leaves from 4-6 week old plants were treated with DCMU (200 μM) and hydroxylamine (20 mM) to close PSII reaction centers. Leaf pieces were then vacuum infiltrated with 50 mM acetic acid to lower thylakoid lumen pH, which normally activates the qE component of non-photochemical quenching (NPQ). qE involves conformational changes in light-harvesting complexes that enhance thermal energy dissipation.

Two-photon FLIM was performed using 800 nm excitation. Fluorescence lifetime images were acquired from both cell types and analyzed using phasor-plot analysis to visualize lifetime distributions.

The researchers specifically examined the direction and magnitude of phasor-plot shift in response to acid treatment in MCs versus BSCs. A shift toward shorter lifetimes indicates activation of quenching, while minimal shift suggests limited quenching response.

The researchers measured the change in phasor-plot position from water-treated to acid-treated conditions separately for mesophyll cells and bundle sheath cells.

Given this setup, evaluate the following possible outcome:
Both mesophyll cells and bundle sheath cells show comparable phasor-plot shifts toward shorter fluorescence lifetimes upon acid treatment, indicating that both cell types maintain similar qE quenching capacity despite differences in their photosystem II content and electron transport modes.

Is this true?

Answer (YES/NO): NO